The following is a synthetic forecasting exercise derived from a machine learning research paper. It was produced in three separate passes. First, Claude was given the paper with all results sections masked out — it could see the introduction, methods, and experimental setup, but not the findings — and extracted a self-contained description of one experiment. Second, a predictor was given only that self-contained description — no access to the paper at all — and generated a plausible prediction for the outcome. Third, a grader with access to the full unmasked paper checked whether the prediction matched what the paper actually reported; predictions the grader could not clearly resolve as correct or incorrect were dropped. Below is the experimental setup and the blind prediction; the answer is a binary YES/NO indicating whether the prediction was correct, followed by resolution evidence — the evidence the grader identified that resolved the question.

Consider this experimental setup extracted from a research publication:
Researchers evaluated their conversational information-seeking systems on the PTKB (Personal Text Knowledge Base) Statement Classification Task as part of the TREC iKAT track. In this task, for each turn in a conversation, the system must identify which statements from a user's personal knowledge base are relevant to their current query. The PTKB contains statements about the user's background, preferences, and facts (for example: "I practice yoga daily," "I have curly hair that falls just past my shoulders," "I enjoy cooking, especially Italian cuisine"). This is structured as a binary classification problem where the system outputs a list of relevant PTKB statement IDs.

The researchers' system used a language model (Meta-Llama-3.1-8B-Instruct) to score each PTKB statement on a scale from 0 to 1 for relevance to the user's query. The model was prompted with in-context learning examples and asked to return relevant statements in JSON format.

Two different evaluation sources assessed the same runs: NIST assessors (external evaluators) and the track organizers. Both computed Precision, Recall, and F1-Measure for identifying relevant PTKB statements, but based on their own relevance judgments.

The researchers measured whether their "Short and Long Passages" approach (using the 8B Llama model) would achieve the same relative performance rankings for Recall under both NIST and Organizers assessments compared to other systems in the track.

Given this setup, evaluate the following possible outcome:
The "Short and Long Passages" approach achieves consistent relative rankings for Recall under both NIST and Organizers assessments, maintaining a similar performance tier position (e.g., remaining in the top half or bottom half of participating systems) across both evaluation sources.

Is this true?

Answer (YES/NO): YES